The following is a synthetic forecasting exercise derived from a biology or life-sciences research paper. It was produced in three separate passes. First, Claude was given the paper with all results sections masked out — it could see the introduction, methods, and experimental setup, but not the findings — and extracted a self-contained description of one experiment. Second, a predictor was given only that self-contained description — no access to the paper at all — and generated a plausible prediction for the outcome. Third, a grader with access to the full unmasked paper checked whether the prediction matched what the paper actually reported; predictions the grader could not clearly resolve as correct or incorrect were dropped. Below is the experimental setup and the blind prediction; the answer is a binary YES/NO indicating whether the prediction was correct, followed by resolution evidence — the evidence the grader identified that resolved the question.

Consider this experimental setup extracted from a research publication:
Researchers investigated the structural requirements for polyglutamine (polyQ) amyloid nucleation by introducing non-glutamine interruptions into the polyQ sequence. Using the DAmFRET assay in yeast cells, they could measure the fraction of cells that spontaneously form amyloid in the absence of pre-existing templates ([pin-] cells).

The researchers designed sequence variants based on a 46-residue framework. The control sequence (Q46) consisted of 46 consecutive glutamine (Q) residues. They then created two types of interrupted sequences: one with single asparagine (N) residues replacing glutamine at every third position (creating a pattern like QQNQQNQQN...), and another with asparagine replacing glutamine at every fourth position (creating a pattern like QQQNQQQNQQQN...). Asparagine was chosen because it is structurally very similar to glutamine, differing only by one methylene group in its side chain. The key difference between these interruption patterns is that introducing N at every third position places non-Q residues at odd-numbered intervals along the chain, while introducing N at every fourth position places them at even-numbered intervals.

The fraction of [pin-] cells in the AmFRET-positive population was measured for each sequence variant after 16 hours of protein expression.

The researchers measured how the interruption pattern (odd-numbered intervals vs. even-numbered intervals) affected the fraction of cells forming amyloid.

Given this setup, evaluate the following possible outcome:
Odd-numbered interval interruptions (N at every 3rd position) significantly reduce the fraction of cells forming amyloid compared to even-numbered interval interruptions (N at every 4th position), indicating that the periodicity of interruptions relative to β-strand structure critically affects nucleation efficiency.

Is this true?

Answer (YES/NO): YES